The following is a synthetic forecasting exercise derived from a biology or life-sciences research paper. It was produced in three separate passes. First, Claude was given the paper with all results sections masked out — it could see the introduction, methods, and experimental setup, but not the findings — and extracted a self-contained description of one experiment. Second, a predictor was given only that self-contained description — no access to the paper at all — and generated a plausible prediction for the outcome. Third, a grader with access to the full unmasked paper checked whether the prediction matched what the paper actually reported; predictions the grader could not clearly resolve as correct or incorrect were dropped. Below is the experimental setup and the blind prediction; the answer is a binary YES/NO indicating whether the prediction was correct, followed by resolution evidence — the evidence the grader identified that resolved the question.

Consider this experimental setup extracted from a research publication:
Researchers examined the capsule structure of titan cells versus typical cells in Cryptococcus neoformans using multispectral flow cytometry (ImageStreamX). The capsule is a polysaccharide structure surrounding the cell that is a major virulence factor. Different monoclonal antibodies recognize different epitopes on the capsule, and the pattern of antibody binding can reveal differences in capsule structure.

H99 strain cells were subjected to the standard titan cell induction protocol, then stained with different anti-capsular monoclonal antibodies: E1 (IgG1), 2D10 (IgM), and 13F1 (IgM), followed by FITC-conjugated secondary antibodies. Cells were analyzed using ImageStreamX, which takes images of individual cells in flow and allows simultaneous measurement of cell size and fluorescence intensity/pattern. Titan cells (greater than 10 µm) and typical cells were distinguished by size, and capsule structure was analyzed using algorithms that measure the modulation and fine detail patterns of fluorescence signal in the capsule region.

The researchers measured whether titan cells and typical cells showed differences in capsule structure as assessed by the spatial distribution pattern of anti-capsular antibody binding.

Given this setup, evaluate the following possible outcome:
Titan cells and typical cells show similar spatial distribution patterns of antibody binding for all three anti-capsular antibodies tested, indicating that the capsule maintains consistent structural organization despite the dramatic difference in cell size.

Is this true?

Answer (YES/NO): NO